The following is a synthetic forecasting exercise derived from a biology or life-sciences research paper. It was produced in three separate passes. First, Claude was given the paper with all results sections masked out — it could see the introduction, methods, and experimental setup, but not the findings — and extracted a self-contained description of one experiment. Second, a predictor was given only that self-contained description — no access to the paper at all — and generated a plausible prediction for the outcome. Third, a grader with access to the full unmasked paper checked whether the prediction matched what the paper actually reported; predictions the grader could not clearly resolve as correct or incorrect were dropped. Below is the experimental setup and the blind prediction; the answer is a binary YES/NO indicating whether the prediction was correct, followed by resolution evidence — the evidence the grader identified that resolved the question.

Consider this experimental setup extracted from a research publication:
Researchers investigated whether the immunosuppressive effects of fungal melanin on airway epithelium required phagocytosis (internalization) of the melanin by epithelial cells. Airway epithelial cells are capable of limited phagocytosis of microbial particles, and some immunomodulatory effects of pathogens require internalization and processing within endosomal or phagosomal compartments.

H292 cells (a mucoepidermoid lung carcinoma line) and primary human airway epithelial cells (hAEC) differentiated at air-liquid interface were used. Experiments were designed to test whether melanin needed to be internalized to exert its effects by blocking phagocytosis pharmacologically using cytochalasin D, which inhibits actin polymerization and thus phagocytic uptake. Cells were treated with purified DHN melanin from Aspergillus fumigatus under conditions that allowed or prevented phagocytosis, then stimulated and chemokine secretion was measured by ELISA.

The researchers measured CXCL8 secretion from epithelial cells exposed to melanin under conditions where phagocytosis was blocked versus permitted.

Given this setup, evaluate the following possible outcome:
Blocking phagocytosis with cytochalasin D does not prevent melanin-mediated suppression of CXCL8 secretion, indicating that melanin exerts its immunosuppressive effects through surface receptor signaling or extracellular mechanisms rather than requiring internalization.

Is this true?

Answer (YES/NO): YES